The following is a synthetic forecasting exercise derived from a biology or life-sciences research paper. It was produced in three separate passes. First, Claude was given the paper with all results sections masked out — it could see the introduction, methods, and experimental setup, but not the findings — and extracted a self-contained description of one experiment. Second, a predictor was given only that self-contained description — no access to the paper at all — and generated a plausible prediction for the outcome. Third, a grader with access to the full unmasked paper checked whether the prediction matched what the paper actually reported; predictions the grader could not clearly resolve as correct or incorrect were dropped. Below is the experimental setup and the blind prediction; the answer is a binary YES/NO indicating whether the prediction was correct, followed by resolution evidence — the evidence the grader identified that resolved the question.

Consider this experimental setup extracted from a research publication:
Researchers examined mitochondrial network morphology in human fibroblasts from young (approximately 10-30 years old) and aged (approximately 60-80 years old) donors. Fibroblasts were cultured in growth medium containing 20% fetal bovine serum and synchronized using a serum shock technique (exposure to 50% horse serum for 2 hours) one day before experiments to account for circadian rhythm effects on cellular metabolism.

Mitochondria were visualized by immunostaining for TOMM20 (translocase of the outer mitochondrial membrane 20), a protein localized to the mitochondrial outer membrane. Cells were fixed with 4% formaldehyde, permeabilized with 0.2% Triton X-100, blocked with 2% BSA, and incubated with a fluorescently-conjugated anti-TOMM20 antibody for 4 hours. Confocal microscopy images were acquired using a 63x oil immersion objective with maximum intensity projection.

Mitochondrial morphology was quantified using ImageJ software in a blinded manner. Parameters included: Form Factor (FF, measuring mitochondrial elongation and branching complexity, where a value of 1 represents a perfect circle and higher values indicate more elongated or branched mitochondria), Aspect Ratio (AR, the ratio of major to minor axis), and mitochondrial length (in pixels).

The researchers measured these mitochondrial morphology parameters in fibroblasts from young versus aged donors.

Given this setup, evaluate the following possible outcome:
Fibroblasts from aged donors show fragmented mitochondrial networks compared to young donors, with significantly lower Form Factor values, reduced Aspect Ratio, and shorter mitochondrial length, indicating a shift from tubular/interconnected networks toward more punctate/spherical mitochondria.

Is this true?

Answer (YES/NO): YES